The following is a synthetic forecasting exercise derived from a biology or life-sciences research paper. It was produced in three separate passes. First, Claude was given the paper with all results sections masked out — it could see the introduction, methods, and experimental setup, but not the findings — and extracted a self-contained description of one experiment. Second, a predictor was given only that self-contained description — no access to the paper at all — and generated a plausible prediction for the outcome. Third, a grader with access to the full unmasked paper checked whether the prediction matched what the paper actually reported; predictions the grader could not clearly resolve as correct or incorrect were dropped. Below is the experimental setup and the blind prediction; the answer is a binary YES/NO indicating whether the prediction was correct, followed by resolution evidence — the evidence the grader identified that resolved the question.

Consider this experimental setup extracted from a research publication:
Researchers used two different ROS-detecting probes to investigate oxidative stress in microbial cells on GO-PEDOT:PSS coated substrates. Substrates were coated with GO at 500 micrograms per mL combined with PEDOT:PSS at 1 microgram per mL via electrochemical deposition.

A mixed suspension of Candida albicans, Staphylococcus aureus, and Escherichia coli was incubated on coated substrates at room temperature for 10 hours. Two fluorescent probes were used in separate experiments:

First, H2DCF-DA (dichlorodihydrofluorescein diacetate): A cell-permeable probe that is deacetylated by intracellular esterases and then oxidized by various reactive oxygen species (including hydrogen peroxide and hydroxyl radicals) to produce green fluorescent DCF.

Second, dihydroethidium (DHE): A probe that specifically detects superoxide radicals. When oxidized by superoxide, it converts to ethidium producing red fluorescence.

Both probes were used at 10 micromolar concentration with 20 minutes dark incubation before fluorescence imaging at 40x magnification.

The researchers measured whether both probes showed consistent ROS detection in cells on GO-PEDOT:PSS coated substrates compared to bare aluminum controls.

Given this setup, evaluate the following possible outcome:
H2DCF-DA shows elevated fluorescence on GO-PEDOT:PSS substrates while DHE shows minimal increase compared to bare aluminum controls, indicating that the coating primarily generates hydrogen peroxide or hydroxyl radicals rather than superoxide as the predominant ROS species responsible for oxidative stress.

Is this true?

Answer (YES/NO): NO